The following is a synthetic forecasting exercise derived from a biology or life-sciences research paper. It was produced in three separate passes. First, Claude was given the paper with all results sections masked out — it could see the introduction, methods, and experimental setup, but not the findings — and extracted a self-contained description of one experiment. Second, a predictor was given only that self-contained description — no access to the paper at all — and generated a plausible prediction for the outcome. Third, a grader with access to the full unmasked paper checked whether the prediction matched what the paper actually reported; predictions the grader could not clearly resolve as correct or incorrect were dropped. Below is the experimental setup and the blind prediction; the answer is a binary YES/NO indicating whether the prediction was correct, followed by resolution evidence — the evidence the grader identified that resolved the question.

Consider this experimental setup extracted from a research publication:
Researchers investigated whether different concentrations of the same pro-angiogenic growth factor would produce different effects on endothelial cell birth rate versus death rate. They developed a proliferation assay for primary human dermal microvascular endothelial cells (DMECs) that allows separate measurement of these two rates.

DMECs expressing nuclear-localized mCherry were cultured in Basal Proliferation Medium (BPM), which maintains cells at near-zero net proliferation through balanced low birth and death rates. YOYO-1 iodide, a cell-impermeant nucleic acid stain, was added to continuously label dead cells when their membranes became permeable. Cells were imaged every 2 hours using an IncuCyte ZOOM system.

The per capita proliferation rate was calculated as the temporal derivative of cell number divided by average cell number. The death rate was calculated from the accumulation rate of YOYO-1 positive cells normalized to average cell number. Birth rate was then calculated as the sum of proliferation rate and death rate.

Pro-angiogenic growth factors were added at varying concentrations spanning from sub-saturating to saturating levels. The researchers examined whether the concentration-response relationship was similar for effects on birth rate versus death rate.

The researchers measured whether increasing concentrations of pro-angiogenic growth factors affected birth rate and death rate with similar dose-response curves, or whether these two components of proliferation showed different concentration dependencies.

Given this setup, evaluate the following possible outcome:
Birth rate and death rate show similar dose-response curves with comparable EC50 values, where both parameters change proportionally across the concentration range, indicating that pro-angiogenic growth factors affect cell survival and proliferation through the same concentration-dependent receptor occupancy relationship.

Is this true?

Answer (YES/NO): NO